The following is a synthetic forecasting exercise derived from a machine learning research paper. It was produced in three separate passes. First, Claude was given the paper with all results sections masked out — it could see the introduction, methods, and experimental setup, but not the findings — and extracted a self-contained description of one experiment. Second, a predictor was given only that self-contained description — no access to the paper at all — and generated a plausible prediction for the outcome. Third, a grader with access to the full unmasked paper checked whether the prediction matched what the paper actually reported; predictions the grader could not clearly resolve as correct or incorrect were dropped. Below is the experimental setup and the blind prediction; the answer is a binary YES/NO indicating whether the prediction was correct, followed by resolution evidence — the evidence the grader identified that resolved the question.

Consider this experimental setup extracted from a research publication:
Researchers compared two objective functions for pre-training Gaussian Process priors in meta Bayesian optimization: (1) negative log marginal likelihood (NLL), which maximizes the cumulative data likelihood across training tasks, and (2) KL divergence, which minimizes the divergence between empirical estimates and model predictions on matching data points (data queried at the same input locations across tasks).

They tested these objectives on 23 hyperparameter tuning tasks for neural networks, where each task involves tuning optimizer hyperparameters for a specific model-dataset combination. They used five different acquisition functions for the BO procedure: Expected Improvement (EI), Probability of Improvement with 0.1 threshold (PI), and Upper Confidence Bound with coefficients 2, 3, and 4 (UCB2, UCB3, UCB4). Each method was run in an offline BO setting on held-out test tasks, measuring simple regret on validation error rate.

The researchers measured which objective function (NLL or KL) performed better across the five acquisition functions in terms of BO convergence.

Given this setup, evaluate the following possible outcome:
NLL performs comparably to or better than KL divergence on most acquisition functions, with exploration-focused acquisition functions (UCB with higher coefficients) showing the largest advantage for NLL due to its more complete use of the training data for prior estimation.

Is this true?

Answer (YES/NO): NO